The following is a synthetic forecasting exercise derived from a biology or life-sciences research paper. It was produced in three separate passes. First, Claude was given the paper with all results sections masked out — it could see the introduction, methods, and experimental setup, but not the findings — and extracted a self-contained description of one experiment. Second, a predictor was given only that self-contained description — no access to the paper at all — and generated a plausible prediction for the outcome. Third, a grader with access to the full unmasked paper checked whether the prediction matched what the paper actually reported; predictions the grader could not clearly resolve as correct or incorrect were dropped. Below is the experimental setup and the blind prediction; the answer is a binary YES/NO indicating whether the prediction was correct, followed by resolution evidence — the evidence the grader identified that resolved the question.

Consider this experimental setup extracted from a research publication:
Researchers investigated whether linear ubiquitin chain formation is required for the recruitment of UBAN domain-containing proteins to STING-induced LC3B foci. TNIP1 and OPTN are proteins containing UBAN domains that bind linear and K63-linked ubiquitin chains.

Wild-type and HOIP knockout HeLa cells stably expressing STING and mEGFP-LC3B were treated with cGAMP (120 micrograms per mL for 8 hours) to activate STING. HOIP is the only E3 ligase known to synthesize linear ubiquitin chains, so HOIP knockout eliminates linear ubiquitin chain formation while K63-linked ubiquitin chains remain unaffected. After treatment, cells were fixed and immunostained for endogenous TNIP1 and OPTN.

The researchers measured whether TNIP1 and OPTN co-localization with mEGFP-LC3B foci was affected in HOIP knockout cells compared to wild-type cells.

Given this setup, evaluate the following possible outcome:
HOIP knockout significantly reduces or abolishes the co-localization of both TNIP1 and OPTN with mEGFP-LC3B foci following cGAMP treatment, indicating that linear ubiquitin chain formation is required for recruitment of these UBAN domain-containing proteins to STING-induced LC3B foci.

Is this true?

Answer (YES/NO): NO